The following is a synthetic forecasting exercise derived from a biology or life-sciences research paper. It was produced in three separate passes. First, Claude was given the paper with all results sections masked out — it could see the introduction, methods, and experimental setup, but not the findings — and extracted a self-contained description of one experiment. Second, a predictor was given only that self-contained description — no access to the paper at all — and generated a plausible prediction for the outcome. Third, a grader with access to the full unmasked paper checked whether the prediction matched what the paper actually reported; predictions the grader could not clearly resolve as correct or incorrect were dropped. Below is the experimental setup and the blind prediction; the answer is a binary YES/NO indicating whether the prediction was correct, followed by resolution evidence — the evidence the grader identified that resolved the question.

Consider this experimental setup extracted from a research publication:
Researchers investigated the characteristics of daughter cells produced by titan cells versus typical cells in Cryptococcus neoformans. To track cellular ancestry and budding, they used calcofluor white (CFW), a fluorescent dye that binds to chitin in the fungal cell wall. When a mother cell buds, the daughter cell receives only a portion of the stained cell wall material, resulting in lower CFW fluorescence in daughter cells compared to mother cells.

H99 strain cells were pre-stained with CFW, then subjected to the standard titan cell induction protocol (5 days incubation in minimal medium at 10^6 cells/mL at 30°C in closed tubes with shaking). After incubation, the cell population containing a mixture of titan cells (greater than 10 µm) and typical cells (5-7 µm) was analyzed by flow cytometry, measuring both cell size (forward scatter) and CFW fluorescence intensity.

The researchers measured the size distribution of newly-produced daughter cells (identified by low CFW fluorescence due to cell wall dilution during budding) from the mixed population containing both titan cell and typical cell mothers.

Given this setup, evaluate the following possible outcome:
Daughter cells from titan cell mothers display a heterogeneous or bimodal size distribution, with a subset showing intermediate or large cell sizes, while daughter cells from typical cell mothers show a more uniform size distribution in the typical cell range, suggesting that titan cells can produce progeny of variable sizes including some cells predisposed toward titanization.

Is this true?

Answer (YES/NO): NO